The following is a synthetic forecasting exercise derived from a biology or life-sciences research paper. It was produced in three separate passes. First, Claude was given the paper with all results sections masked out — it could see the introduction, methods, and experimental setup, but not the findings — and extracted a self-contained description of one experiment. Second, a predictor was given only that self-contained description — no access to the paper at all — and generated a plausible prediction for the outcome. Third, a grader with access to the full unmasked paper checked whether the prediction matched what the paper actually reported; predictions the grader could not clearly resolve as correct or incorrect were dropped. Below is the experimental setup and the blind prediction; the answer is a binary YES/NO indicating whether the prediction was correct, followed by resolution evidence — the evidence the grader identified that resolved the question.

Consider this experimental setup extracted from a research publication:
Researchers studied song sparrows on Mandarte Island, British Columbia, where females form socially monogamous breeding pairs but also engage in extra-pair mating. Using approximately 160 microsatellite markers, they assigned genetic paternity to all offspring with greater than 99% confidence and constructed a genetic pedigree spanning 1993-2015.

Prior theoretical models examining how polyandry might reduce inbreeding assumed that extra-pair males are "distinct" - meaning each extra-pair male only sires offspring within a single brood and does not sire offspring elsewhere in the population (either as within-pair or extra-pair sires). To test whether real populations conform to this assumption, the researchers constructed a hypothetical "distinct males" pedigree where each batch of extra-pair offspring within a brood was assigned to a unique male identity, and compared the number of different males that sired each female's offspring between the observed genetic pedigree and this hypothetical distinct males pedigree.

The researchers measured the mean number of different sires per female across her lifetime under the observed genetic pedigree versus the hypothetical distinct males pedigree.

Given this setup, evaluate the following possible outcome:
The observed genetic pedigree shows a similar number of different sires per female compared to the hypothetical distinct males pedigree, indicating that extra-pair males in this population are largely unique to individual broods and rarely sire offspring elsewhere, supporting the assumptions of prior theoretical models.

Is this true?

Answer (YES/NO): NO